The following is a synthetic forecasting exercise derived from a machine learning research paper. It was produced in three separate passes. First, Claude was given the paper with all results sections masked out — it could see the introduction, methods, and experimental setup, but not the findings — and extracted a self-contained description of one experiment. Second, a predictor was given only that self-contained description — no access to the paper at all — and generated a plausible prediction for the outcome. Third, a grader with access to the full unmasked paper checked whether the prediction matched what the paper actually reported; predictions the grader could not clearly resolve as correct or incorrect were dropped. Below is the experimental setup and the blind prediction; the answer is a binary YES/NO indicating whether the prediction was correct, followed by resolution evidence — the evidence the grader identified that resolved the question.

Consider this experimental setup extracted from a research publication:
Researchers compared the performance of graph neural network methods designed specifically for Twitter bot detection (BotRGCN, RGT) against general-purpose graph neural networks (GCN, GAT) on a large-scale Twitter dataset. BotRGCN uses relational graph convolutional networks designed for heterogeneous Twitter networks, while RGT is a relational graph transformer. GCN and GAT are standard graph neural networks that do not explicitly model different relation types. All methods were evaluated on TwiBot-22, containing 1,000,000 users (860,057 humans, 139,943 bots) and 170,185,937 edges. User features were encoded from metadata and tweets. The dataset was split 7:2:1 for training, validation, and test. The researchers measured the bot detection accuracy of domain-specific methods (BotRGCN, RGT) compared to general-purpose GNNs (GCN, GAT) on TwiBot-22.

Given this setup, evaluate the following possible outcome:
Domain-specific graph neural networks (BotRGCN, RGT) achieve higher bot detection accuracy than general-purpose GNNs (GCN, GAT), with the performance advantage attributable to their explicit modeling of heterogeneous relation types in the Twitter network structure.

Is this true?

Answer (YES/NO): NO